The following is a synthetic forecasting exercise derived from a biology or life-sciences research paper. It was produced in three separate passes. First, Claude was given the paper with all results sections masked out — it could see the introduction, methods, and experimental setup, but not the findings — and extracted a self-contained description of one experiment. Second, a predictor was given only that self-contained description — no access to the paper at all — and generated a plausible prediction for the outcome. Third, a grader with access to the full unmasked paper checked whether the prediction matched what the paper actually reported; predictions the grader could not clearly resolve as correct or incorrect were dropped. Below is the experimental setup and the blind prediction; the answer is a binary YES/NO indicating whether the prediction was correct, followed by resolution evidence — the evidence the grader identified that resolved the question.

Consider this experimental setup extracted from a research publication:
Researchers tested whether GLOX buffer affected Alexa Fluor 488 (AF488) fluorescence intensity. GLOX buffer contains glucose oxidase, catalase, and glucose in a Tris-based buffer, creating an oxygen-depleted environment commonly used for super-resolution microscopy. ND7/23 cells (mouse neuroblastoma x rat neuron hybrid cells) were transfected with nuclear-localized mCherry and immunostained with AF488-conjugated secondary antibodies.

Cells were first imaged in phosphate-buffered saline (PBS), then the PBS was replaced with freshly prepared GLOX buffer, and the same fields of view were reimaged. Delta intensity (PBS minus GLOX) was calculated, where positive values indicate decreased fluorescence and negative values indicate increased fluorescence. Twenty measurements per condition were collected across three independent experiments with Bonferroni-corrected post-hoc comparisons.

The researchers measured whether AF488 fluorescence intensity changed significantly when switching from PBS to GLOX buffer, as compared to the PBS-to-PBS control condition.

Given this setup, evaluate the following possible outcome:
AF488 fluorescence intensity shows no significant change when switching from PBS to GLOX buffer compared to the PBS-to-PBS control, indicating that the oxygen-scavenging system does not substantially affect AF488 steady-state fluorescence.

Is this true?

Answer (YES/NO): YES